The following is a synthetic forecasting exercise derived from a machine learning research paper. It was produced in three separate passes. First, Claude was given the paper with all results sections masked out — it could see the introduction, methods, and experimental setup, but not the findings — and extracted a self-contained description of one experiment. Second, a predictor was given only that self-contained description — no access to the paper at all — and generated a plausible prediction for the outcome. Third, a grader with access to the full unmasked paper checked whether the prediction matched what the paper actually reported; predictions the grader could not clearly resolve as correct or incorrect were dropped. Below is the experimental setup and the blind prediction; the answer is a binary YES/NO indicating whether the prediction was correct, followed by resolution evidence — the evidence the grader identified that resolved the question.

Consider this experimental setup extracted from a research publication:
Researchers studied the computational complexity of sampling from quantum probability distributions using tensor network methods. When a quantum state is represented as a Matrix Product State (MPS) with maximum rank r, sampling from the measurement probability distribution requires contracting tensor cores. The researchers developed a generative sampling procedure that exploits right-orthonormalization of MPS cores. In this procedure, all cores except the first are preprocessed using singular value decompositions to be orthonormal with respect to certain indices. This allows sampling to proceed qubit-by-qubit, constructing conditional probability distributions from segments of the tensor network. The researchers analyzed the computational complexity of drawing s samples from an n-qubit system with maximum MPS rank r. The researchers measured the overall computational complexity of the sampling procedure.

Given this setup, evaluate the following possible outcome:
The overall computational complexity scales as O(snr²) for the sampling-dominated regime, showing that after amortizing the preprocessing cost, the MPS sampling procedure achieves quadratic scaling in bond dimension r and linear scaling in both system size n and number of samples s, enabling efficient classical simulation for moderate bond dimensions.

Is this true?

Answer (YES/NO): NO